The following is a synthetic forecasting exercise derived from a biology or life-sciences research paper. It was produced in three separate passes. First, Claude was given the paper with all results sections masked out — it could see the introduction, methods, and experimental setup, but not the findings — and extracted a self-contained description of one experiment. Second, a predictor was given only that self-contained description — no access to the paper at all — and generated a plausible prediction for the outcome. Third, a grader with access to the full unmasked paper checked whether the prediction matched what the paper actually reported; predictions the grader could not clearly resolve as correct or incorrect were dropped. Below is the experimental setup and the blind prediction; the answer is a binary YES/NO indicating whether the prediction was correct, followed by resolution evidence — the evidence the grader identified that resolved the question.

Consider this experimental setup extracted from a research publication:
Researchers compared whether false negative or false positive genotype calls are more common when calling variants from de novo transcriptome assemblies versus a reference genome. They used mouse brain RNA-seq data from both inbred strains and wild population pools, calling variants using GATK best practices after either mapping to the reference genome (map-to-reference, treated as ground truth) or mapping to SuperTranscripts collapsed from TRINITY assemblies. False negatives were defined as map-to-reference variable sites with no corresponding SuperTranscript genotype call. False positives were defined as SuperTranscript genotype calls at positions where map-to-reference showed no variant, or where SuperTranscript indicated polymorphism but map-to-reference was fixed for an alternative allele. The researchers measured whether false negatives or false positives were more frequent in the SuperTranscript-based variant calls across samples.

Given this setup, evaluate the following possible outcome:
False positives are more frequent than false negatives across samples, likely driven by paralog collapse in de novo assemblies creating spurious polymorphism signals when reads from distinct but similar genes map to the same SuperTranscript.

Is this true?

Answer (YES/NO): NO